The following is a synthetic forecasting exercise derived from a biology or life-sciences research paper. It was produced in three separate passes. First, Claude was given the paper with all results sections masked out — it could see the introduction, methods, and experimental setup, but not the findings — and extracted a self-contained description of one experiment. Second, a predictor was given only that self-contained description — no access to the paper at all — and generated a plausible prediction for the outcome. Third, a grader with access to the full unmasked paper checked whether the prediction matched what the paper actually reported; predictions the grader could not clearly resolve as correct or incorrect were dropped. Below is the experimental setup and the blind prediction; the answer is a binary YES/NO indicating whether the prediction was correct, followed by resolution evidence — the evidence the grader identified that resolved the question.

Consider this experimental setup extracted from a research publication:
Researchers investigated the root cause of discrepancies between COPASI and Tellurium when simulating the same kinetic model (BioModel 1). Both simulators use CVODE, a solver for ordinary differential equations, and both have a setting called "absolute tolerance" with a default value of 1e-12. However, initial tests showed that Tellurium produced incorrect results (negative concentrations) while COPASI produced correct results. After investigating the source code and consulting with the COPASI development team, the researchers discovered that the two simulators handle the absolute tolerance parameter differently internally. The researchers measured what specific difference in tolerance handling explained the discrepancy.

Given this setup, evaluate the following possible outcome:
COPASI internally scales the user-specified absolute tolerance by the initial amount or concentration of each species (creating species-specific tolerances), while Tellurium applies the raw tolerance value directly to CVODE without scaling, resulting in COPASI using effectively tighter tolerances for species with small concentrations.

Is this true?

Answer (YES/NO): YES